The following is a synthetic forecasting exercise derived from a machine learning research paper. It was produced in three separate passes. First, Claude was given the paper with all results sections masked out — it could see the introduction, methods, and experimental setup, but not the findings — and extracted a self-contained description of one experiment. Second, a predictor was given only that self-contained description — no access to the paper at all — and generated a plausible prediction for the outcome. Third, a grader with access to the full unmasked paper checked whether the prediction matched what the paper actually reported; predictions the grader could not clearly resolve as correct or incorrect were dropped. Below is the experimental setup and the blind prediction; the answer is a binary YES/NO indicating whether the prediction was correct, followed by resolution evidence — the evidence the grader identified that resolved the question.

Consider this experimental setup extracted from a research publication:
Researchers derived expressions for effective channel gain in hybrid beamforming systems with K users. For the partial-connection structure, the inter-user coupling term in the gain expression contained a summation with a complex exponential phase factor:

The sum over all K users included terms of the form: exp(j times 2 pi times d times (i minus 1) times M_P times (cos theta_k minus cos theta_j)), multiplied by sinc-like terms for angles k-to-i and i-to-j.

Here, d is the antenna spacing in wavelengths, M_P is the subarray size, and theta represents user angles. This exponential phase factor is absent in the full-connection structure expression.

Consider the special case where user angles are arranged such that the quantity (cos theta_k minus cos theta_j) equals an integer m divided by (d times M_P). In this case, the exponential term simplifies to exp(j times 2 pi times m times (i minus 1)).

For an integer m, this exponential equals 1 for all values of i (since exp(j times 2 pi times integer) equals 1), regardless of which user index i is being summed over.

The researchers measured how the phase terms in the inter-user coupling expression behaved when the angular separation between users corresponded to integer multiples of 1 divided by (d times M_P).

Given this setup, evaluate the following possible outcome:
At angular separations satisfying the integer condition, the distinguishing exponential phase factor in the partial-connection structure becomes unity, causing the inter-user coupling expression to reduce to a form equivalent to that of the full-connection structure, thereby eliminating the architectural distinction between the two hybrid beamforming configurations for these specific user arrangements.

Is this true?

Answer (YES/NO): NO